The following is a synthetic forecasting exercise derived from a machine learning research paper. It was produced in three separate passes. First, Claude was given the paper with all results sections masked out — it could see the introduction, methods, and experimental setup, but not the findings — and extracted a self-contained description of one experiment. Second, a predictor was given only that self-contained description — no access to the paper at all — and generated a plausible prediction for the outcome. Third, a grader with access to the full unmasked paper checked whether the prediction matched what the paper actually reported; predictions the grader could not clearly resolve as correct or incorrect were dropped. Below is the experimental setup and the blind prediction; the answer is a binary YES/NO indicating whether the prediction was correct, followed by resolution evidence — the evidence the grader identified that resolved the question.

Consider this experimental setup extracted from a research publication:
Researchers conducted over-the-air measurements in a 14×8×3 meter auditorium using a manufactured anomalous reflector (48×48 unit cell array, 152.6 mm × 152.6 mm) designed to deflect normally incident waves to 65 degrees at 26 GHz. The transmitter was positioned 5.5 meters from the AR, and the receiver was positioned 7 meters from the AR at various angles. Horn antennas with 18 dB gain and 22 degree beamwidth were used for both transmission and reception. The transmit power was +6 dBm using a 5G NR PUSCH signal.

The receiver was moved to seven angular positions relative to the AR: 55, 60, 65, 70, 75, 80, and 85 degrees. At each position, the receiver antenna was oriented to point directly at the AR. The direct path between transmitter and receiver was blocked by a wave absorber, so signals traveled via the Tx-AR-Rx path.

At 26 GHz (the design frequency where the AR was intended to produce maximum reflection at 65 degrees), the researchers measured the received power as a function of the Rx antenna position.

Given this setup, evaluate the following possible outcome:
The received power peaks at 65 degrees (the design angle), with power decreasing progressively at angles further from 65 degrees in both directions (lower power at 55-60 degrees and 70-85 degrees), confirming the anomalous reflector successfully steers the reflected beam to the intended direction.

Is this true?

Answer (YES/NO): YES